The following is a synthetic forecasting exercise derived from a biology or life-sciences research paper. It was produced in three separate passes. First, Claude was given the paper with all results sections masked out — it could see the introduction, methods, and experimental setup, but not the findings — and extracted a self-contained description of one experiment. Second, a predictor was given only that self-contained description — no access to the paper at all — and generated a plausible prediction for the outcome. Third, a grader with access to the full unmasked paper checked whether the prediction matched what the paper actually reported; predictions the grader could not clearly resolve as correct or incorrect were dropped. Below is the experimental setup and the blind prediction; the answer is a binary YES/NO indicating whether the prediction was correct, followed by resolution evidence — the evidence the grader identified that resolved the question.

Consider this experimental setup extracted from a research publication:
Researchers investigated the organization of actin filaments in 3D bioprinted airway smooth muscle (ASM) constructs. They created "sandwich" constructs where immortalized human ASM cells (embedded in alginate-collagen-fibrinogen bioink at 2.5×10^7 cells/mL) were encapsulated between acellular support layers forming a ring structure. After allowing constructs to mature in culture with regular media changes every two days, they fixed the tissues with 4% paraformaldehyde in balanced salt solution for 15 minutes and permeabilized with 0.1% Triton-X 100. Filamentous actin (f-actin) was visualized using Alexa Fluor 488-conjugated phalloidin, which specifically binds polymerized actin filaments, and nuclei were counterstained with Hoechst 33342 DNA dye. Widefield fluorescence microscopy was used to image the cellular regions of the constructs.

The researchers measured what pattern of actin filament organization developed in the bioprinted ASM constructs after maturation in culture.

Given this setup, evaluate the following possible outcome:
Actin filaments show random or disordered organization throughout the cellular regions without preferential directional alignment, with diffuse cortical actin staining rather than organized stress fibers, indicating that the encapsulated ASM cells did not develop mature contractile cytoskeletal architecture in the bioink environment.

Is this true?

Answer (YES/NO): NO